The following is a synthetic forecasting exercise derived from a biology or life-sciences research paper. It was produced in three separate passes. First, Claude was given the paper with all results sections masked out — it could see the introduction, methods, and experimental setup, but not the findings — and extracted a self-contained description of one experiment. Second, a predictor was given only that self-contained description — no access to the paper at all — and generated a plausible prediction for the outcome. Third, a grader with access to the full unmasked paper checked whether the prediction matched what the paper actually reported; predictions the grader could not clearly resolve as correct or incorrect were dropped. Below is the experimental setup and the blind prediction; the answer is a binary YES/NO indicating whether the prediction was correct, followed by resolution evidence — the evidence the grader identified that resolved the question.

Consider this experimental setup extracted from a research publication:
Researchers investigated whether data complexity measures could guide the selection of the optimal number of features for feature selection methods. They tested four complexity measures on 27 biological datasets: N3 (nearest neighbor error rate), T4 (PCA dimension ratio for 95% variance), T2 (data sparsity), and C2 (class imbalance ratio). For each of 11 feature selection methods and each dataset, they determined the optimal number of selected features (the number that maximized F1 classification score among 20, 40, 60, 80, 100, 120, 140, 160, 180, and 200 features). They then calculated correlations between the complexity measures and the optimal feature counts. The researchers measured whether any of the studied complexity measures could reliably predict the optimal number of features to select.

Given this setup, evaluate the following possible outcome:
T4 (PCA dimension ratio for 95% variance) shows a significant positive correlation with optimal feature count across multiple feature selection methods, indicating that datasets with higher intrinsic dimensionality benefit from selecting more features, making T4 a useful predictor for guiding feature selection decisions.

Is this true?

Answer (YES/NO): NO